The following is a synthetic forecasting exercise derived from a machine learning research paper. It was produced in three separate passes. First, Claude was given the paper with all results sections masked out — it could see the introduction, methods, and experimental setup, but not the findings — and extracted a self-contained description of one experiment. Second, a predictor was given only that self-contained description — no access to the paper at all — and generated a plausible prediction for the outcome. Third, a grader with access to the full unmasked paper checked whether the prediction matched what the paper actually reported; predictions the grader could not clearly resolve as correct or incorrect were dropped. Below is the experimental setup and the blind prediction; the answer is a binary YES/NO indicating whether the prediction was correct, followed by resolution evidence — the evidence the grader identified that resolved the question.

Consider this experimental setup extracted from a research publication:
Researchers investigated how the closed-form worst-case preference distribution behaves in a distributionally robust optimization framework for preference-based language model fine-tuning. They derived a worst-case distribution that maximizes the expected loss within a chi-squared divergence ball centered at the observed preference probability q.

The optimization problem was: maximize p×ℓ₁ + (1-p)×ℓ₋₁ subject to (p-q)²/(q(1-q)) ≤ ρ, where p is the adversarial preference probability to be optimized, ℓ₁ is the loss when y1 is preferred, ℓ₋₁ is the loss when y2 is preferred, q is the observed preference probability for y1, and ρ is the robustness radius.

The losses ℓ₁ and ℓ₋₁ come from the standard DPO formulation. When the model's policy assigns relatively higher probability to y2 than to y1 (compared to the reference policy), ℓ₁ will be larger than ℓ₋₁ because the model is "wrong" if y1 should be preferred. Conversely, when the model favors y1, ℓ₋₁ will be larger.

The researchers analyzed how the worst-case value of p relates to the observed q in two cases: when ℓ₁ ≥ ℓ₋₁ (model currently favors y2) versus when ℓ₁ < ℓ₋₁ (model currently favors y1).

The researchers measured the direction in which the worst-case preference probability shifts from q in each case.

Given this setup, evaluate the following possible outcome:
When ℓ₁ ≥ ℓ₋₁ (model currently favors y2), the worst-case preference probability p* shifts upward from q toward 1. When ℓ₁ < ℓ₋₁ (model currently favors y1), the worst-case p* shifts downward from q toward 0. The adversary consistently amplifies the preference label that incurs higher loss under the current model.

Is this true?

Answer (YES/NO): YES